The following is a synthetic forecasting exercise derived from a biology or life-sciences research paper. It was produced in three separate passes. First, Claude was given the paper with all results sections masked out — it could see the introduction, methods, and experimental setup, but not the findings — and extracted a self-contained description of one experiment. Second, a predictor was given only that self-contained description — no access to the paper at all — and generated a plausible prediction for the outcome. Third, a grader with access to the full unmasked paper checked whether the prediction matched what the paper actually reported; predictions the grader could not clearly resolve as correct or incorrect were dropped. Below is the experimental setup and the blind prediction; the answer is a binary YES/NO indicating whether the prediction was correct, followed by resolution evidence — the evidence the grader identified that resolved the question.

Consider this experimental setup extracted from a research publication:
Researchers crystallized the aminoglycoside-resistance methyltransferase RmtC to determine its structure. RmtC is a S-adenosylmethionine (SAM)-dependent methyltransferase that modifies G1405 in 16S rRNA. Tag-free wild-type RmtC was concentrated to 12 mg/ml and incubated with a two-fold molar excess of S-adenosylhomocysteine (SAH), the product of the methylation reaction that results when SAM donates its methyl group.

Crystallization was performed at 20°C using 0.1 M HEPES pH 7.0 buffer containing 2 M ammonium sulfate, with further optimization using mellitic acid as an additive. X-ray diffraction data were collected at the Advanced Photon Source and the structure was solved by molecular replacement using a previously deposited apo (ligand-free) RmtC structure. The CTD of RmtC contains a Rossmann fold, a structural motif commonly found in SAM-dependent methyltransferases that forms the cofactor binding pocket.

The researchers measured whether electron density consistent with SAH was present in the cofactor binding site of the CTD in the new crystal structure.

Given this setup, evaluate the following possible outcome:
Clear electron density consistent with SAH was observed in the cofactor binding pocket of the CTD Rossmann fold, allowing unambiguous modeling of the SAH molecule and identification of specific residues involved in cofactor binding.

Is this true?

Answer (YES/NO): YES